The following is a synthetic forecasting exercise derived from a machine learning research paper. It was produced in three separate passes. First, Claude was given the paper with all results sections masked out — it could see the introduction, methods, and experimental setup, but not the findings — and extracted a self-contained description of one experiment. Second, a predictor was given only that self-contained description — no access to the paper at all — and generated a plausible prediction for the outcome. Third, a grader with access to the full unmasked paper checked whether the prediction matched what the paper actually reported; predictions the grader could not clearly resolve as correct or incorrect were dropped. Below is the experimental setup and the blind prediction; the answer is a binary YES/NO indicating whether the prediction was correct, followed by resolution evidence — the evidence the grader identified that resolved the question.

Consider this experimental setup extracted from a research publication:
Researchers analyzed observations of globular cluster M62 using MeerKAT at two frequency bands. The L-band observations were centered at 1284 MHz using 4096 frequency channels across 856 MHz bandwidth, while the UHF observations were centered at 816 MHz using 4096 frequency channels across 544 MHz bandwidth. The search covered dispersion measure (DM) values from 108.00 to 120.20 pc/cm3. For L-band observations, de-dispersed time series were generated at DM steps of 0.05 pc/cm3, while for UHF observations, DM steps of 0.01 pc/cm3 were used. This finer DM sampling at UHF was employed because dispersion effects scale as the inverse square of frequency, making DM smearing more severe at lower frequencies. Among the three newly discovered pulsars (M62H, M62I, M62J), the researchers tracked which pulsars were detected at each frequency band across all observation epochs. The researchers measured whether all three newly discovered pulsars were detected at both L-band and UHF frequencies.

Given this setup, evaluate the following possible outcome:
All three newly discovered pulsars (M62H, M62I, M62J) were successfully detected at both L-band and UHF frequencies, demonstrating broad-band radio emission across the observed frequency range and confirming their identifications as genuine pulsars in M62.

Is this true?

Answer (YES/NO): NO